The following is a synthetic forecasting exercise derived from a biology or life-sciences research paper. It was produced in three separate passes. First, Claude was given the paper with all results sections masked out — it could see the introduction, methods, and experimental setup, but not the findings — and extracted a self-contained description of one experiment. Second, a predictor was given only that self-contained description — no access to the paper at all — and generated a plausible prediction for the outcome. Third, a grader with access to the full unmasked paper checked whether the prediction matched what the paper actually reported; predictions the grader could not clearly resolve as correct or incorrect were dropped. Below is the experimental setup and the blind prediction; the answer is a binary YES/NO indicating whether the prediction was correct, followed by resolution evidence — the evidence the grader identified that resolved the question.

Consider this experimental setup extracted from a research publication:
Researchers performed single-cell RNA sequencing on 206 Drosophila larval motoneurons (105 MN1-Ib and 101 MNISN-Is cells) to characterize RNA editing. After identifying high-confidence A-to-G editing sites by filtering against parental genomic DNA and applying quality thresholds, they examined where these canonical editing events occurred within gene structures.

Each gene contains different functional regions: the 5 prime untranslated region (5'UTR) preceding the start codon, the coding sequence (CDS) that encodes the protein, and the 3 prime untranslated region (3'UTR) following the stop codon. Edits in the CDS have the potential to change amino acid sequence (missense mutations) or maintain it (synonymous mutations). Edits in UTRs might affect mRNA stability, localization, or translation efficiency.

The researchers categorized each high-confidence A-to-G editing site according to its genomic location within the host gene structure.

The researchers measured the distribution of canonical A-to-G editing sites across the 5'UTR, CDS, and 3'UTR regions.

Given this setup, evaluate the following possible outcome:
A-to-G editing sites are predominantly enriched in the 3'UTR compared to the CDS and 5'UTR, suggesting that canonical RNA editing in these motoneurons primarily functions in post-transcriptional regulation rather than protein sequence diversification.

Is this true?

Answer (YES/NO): NO